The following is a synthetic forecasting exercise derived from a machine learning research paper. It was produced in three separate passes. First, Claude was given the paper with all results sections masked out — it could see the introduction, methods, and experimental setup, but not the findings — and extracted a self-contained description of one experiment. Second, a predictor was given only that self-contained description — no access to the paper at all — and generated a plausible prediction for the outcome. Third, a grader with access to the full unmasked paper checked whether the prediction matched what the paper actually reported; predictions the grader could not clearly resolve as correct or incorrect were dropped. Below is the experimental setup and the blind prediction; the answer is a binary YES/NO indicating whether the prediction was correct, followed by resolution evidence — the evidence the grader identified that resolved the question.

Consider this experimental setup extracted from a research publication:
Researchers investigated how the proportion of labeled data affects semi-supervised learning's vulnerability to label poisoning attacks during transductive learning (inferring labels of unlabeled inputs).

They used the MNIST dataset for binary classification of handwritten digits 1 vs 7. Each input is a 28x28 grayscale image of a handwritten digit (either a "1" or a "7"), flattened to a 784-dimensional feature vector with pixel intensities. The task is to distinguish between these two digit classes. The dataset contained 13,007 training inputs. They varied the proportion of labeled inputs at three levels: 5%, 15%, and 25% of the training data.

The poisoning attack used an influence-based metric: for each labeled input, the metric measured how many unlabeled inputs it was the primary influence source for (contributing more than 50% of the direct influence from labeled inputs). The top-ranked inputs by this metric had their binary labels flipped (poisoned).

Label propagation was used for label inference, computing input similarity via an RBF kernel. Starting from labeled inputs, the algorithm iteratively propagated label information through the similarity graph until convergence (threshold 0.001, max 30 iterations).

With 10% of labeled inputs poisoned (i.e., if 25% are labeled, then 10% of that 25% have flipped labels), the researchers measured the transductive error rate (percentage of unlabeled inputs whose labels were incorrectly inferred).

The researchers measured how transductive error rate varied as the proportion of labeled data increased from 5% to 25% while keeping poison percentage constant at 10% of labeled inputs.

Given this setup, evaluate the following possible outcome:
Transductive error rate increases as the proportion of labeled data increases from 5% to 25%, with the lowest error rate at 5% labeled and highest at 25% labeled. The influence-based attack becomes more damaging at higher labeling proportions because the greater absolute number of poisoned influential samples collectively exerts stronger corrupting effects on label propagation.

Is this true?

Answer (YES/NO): YES